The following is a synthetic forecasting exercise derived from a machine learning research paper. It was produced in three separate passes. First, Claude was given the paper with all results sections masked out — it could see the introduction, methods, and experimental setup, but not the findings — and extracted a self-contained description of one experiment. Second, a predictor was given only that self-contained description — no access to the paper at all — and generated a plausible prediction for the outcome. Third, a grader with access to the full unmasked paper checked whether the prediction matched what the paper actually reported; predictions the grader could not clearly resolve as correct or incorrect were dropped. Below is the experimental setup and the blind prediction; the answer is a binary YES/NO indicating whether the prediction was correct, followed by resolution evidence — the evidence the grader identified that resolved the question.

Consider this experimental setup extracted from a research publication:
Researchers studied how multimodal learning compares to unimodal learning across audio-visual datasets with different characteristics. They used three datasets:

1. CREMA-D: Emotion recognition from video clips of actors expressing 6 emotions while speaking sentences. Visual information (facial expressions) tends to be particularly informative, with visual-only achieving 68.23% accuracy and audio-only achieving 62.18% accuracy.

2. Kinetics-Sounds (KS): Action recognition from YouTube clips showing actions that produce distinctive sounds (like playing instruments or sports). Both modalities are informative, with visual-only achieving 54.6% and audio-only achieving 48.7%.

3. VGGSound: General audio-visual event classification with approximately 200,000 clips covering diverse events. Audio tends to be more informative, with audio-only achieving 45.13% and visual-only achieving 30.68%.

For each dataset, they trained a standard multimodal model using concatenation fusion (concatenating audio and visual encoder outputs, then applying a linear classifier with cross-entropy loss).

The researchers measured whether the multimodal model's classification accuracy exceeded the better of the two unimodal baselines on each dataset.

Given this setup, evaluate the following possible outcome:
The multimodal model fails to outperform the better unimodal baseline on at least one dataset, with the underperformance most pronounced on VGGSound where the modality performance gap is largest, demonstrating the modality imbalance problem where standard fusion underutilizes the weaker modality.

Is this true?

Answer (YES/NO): NO